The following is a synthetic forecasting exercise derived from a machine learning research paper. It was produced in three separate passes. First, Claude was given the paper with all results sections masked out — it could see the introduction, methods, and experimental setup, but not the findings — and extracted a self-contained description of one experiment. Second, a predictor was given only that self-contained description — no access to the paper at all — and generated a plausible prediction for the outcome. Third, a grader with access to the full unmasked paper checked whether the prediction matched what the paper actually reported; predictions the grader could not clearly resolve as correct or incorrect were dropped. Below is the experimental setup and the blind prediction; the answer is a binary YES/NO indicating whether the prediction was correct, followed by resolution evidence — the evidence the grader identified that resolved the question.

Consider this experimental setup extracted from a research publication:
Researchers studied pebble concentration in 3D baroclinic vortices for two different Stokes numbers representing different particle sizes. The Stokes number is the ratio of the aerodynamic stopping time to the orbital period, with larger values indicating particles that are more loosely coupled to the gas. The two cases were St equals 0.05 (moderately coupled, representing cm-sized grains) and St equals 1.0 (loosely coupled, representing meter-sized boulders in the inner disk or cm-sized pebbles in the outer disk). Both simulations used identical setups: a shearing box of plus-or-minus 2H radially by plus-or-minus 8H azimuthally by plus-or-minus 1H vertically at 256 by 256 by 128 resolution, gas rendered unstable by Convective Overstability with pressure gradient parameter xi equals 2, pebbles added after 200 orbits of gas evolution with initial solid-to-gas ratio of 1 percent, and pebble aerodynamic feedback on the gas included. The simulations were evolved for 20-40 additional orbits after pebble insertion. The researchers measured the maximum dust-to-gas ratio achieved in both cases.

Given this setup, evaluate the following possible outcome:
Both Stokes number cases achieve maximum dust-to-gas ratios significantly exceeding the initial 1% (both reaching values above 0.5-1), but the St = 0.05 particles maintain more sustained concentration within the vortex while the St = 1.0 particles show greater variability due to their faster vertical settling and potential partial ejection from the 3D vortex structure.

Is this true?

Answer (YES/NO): NO